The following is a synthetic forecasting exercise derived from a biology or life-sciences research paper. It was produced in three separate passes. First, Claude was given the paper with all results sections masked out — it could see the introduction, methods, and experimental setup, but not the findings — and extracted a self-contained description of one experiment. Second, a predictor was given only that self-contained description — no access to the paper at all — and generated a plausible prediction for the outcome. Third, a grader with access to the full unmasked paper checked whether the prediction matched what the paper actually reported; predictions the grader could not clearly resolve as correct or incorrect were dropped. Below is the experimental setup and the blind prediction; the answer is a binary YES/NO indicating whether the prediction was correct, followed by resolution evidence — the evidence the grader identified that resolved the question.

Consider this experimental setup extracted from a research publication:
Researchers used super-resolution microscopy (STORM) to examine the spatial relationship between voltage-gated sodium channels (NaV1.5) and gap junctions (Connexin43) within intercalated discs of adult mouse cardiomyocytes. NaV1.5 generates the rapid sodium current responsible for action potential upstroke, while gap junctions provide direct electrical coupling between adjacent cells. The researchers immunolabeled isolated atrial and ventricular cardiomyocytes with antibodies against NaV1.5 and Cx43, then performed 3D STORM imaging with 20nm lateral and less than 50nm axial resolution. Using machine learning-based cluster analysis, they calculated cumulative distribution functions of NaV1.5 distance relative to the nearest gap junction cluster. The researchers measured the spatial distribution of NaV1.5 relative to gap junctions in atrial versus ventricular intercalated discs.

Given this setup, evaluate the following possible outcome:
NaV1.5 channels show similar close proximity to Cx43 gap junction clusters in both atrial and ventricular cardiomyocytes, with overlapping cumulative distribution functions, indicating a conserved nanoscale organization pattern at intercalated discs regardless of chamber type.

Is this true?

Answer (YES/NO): NO